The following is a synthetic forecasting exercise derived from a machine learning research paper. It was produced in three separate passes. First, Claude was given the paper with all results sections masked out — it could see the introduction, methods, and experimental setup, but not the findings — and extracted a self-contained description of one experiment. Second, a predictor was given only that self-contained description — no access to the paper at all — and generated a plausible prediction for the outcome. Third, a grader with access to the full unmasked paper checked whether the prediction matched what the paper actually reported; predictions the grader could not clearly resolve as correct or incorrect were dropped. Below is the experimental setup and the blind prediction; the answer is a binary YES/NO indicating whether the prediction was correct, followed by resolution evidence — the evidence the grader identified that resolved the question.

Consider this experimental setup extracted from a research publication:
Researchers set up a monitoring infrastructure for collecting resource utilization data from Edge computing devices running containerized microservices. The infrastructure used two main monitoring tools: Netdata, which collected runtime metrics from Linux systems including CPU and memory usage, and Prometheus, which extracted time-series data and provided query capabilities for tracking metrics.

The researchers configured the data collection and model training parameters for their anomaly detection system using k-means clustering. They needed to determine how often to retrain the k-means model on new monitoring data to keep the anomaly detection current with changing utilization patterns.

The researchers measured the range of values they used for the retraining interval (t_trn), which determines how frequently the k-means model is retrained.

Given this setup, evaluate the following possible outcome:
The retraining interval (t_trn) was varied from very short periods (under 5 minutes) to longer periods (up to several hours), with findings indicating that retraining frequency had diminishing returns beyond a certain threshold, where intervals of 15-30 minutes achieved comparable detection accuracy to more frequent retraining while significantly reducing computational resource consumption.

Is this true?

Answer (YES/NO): NO